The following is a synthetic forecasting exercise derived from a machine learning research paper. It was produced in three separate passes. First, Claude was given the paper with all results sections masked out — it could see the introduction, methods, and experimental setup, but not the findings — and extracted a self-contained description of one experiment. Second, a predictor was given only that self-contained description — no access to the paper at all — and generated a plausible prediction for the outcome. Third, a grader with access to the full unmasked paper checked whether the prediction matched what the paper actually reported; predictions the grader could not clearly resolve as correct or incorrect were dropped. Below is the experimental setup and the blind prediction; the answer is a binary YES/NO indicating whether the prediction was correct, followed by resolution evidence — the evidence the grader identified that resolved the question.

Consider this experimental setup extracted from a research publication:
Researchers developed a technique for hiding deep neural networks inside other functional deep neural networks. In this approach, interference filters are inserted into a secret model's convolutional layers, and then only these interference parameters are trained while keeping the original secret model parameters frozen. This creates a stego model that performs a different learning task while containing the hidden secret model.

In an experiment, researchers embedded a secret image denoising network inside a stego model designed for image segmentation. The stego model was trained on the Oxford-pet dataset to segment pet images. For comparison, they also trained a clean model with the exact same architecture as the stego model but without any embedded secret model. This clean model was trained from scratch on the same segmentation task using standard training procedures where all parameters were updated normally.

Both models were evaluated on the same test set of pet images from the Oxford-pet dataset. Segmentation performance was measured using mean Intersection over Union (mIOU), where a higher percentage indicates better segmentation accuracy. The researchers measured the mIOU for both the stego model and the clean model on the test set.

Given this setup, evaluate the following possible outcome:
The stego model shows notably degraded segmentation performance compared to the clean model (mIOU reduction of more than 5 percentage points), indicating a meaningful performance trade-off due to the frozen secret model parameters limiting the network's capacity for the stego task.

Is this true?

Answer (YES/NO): NO